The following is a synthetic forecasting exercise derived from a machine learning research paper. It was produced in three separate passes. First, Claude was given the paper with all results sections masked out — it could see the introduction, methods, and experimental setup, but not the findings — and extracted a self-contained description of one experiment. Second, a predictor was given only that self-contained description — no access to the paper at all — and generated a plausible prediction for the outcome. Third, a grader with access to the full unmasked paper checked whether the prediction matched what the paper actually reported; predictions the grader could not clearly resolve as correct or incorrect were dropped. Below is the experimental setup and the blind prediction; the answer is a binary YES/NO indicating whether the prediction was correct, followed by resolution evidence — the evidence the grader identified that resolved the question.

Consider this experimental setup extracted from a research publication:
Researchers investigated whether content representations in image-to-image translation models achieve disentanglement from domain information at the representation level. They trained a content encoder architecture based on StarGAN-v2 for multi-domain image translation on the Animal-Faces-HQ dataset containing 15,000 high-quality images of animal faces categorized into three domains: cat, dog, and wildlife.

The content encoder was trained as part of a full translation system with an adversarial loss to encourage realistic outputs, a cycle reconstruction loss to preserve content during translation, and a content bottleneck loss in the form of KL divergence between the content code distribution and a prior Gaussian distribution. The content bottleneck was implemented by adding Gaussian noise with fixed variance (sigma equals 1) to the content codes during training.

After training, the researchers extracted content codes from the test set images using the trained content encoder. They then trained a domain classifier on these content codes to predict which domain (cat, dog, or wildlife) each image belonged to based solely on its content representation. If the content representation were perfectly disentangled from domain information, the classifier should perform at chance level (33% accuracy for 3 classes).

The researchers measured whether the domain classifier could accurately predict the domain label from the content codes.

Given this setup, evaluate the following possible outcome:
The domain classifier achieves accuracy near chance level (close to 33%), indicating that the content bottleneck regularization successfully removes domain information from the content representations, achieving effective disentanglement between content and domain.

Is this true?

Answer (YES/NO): NO